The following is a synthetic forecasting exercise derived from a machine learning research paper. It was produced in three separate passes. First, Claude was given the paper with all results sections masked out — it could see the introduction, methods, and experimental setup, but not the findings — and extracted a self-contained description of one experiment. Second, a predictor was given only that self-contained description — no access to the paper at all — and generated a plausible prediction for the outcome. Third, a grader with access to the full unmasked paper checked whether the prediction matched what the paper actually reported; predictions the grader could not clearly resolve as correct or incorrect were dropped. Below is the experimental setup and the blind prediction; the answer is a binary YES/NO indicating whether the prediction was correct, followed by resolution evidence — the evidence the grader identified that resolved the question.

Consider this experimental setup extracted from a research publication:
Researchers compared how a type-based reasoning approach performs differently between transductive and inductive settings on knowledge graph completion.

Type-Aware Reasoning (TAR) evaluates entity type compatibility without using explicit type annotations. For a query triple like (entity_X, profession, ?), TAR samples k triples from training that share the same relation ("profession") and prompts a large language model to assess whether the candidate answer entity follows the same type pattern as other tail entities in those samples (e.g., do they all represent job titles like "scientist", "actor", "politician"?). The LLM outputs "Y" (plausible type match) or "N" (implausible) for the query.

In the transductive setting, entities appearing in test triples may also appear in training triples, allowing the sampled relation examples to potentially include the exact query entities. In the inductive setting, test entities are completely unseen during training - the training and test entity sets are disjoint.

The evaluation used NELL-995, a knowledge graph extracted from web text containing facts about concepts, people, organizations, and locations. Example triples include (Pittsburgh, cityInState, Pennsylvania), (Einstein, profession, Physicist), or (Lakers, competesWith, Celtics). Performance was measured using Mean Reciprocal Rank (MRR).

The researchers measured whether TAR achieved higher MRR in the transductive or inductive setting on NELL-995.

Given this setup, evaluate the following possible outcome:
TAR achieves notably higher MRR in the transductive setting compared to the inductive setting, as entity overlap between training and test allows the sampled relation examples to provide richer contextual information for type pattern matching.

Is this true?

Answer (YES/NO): YES